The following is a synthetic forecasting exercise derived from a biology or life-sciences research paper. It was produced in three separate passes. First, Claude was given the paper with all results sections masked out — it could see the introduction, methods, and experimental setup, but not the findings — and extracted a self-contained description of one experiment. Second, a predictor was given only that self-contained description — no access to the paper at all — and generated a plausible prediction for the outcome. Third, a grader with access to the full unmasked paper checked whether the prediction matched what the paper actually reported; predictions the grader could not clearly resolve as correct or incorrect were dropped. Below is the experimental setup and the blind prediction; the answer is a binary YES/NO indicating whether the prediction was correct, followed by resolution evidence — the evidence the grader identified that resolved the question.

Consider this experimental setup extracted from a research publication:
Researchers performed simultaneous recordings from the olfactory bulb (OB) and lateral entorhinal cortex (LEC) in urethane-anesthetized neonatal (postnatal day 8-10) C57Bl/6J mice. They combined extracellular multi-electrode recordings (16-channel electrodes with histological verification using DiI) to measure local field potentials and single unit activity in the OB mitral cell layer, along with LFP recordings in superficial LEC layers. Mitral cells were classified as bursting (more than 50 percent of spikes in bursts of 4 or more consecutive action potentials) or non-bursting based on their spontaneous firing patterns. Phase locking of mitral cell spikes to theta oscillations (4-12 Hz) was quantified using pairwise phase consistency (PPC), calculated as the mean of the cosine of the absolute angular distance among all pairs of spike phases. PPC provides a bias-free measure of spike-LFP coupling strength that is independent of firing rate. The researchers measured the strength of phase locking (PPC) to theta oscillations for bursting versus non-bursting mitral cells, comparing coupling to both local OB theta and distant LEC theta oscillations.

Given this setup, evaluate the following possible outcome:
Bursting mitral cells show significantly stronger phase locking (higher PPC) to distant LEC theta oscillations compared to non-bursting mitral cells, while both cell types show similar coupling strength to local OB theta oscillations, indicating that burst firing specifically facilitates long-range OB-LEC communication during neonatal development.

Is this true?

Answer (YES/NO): NO